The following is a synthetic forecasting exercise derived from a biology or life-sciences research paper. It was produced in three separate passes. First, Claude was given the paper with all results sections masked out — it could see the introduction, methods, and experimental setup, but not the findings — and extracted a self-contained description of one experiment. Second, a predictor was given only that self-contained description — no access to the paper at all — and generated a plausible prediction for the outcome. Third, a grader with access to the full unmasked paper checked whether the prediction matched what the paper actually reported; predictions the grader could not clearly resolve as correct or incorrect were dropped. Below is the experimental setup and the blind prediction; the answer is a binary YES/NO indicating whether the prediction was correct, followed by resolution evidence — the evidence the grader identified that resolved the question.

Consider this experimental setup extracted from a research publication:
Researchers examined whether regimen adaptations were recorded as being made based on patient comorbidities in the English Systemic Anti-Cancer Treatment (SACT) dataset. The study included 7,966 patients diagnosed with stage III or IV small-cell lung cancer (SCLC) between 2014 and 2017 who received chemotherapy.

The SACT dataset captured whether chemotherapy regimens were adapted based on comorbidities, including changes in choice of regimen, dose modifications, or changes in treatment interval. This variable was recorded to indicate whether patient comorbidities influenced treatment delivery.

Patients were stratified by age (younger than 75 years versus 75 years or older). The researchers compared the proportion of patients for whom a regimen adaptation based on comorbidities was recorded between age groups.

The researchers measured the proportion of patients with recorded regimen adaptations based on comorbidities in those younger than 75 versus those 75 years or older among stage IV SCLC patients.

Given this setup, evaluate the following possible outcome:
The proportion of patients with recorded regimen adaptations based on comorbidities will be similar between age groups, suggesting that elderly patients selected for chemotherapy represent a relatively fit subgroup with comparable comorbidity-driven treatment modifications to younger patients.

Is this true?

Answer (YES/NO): NO